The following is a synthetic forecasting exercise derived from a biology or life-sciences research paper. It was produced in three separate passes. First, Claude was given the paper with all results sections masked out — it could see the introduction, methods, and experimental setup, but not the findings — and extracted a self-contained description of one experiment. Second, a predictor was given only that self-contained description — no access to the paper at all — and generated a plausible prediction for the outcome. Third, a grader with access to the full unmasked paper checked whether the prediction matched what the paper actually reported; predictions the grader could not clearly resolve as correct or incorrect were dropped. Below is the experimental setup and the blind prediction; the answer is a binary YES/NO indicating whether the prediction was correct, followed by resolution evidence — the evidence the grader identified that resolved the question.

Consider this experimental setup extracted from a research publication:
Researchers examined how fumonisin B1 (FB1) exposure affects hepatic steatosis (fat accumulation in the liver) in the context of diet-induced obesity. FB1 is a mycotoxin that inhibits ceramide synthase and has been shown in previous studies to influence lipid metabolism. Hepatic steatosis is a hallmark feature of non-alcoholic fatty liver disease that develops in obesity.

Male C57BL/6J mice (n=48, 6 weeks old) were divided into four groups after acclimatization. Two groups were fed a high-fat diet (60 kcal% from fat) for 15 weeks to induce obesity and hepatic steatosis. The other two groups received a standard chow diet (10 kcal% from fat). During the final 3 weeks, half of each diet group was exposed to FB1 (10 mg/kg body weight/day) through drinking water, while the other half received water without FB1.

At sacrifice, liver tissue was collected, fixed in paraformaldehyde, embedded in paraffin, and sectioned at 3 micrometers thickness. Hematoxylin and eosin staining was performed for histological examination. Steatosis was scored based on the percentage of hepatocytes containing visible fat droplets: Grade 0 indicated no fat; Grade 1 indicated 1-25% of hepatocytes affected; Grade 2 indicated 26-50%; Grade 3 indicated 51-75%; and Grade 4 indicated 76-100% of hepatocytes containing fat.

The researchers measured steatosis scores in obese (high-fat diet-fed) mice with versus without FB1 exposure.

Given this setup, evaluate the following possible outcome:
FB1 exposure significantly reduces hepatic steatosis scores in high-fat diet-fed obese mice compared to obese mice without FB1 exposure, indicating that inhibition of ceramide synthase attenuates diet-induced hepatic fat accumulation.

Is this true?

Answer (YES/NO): YES